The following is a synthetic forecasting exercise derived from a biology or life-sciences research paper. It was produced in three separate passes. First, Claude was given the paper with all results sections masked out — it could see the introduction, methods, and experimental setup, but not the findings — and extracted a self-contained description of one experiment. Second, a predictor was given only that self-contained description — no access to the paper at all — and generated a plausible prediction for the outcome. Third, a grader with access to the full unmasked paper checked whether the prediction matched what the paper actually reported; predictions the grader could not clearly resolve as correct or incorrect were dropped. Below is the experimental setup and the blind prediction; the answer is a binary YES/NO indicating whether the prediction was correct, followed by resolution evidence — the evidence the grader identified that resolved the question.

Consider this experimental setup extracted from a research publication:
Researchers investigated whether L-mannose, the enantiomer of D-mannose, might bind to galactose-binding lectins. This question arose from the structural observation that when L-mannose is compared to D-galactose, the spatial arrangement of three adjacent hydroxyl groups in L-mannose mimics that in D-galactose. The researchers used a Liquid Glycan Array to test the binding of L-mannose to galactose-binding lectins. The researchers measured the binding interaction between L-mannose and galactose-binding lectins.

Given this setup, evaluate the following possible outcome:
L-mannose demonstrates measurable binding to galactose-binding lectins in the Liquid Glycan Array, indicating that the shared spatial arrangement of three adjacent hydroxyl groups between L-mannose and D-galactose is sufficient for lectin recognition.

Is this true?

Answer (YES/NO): YES